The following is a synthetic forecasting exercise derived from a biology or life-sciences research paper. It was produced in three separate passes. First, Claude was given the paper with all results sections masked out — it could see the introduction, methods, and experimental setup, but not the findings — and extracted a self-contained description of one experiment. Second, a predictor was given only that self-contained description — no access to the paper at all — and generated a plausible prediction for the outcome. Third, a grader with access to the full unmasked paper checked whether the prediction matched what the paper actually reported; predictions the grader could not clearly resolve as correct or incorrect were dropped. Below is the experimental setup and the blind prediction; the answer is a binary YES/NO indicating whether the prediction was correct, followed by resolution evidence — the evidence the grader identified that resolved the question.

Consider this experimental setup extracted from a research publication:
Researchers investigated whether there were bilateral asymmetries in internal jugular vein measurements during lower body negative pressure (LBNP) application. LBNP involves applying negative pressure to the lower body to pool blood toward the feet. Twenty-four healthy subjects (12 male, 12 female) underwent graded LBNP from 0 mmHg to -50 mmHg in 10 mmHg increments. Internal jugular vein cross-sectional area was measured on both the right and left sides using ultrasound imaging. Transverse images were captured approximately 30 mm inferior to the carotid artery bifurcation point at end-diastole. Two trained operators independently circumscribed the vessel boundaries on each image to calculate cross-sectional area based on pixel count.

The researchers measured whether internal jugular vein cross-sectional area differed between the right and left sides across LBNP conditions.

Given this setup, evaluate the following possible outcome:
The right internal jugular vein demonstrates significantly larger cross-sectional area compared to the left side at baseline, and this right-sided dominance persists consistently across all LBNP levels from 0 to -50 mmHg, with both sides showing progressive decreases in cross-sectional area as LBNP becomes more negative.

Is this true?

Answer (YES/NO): NO